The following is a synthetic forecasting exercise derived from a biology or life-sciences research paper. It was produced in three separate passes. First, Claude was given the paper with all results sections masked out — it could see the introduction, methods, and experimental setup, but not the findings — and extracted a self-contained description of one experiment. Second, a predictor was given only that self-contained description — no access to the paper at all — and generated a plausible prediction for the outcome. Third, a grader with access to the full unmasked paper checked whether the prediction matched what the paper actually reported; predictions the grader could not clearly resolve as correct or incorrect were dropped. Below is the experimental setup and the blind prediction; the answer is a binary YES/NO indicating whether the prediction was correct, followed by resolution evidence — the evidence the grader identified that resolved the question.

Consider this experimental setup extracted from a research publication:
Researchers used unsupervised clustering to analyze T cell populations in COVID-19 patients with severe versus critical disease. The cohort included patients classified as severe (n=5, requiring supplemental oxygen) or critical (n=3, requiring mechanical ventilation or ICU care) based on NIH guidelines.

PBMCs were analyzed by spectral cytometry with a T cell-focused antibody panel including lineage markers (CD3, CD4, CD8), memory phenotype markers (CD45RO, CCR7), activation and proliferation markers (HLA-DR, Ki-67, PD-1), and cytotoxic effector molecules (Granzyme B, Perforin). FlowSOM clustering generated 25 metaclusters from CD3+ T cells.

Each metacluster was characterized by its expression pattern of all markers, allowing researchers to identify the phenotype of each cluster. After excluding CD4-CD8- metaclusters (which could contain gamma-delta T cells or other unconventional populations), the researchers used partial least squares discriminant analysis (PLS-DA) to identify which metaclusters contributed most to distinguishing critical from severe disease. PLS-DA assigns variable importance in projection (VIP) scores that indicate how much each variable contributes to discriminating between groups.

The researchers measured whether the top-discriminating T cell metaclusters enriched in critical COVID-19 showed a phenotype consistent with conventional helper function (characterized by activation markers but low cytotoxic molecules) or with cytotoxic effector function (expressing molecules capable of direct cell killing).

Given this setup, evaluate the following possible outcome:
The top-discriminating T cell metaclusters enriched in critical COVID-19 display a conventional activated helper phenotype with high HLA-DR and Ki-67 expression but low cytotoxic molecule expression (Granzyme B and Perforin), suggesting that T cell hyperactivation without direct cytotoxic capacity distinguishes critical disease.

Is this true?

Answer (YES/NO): NO